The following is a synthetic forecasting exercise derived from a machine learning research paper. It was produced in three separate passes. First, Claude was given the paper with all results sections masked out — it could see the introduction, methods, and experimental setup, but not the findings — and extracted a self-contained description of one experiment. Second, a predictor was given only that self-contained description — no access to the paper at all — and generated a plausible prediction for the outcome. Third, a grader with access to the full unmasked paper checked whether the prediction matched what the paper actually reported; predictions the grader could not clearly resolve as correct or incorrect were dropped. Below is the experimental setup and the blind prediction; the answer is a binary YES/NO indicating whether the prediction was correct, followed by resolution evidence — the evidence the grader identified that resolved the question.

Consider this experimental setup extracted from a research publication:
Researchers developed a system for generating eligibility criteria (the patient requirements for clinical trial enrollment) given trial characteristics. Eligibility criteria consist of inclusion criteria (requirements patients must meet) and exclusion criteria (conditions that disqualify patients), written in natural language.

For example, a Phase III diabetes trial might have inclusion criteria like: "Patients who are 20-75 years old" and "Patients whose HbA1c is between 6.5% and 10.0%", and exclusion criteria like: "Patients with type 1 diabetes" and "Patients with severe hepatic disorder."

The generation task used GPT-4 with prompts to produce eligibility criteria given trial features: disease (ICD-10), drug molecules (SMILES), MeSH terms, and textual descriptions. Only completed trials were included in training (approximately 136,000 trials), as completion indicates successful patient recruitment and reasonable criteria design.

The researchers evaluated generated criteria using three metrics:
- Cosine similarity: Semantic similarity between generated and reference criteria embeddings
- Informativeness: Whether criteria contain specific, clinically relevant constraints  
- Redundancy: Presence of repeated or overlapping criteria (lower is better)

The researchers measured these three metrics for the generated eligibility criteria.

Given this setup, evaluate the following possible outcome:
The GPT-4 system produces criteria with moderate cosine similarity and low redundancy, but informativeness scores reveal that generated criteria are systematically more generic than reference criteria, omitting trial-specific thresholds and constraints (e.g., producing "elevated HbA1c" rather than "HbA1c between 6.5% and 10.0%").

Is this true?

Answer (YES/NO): NO